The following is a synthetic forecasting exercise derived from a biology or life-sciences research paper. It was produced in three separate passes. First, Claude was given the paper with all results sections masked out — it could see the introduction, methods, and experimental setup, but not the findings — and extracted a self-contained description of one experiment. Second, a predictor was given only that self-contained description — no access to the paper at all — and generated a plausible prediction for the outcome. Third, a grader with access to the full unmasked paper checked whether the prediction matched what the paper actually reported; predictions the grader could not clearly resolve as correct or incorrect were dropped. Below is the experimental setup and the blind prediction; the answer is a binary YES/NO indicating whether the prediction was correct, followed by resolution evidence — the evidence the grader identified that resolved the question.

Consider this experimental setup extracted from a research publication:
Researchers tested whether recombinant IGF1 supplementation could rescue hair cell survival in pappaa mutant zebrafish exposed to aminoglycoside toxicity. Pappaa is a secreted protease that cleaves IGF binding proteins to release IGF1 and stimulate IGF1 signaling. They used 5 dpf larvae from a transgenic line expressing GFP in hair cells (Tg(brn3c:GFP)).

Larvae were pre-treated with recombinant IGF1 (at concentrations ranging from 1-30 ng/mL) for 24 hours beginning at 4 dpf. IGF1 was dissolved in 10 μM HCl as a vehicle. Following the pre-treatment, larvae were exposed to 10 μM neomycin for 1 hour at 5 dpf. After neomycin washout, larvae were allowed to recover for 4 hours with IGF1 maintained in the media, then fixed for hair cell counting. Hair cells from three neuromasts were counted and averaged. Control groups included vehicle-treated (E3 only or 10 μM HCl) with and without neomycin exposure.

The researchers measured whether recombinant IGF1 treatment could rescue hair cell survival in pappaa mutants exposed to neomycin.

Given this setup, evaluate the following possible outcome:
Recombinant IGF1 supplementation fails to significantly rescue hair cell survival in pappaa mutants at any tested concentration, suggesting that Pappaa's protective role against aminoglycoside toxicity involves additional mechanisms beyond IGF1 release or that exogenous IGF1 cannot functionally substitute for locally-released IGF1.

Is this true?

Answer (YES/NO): NO